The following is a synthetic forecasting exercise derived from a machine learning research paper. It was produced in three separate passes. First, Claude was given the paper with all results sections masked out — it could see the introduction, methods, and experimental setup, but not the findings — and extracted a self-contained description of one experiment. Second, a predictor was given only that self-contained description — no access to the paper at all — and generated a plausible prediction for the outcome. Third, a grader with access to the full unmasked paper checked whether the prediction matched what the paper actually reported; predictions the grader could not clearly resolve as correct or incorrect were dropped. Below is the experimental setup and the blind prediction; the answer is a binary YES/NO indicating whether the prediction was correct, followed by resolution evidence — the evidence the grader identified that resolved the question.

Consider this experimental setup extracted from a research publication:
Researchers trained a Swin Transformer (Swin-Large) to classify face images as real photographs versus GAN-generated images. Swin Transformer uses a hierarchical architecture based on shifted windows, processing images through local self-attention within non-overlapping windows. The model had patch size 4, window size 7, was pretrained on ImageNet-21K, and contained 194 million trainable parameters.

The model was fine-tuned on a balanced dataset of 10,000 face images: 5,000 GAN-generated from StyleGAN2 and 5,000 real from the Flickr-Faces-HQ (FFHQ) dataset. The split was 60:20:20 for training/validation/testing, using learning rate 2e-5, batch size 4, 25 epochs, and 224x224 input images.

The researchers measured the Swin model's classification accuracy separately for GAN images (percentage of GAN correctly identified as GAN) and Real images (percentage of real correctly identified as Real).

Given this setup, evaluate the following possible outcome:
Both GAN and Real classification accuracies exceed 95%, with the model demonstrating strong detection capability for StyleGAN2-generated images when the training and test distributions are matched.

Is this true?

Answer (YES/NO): YES